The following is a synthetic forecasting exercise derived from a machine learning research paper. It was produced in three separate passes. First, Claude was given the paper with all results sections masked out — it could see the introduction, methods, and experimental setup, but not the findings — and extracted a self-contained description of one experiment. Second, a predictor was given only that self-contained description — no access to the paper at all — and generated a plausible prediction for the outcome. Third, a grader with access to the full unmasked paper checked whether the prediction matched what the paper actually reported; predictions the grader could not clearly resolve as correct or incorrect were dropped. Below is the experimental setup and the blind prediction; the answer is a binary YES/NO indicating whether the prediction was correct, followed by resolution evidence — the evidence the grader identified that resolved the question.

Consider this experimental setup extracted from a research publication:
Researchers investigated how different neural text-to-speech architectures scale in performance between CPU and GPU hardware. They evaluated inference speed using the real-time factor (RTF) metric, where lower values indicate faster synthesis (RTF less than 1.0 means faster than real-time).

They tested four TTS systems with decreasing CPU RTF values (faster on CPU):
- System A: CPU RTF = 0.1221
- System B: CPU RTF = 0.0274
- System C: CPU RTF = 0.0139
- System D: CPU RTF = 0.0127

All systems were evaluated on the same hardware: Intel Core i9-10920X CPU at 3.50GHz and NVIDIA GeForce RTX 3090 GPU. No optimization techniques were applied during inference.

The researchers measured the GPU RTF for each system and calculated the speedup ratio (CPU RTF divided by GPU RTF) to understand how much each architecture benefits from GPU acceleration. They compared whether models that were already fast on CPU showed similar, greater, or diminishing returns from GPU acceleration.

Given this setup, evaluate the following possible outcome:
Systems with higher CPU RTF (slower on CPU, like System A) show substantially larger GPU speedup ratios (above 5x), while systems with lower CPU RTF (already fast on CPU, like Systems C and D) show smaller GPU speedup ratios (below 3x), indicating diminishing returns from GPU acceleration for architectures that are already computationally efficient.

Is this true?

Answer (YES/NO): NO